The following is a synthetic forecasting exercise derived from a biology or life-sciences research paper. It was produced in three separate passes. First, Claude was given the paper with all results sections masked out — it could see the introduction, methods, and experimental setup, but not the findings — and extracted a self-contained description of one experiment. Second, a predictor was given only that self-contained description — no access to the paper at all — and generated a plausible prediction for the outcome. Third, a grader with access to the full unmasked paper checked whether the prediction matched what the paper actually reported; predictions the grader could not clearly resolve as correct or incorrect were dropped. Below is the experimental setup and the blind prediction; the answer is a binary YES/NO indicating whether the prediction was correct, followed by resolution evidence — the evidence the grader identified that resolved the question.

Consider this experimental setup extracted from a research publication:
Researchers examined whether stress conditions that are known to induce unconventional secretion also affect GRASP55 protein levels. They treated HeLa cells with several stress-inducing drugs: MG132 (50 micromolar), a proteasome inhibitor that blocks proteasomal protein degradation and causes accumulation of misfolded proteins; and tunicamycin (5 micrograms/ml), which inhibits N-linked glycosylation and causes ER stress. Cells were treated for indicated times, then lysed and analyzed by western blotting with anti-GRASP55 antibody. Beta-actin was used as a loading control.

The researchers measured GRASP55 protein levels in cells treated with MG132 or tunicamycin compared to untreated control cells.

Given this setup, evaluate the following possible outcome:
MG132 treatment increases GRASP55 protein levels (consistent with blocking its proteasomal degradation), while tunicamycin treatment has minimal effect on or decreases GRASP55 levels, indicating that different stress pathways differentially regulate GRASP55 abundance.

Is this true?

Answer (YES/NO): NO